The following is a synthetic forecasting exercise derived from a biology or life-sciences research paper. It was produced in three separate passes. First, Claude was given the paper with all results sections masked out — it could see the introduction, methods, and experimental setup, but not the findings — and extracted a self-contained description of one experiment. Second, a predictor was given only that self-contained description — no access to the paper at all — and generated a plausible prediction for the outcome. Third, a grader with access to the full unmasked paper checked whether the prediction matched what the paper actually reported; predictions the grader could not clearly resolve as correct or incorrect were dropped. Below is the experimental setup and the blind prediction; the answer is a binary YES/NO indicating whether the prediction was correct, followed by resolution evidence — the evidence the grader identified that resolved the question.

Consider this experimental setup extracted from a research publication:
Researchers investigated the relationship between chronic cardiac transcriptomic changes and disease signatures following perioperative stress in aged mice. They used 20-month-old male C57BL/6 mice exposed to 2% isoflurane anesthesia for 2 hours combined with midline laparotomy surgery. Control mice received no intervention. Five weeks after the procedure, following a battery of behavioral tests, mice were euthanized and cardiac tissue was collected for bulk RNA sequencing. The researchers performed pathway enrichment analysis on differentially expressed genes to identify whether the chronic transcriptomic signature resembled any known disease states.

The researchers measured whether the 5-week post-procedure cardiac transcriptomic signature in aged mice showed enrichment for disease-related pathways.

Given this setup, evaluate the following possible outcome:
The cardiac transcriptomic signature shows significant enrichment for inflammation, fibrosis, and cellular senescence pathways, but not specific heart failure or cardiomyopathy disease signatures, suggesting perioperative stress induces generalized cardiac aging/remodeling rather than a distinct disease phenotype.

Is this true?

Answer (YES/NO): NO